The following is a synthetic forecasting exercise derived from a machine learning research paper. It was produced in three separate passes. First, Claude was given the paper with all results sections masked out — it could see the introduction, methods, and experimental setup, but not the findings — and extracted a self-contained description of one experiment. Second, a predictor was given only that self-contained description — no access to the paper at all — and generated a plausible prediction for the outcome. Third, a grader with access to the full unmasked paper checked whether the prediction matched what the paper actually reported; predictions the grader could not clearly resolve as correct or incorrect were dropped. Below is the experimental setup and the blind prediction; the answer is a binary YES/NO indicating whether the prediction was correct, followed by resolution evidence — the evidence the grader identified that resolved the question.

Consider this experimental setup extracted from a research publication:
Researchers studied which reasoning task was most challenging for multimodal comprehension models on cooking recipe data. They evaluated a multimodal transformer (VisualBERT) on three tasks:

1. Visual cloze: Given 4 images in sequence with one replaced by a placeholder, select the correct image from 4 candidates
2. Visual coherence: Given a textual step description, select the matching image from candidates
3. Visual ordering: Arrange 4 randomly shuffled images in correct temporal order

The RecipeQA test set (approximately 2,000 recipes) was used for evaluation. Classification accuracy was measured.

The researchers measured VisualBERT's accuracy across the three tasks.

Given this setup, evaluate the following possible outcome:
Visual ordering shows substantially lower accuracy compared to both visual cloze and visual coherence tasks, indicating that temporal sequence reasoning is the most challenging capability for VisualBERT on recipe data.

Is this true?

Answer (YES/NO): NO